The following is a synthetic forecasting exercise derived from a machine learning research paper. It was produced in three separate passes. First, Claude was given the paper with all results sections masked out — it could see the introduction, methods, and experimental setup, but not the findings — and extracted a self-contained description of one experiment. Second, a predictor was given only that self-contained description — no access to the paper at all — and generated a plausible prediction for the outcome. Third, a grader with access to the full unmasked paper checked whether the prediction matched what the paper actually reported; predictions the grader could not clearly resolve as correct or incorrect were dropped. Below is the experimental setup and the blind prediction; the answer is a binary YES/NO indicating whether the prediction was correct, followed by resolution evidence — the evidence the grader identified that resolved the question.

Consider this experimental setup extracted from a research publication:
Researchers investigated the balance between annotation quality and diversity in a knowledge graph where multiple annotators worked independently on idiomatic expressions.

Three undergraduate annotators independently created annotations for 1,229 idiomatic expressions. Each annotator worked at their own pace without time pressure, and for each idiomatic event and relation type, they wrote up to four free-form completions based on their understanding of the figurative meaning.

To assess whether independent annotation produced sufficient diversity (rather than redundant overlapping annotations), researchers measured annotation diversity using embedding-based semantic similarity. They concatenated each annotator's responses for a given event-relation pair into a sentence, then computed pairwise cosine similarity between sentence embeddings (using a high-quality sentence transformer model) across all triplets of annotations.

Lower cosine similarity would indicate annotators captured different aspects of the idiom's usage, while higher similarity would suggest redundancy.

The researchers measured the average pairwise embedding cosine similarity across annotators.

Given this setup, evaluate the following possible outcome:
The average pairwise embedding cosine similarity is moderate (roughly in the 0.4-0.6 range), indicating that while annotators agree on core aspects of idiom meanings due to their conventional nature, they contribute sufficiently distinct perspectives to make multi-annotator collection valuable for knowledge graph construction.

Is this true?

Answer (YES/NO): YES